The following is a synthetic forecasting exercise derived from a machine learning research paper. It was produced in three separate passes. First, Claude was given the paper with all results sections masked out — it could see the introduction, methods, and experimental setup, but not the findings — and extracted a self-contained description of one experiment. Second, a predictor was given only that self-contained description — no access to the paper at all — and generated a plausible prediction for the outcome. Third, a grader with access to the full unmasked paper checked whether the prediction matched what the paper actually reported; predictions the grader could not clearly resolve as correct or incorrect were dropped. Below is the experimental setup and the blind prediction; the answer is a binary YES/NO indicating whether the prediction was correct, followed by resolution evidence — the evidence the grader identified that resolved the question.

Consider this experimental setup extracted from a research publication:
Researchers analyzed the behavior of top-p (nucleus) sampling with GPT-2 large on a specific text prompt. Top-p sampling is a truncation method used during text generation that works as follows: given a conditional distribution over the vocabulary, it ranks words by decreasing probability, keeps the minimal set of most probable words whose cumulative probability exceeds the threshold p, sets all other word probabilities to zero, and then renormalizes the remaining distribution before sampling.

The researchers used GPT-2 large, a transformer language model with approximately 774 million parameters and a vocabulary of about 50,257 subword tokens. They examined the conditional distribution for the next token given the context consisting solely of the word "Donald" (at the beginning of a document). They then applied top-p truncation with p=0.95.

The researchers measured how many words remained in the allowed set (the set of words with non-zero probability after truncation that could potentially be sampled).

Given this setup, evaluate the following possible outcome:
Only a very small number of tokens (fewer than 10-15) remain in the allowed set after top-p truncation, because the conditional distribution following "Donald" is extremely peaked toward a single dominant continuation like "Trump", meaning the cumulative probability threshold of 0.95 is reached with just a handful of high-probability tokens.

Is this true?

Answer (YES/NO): NO